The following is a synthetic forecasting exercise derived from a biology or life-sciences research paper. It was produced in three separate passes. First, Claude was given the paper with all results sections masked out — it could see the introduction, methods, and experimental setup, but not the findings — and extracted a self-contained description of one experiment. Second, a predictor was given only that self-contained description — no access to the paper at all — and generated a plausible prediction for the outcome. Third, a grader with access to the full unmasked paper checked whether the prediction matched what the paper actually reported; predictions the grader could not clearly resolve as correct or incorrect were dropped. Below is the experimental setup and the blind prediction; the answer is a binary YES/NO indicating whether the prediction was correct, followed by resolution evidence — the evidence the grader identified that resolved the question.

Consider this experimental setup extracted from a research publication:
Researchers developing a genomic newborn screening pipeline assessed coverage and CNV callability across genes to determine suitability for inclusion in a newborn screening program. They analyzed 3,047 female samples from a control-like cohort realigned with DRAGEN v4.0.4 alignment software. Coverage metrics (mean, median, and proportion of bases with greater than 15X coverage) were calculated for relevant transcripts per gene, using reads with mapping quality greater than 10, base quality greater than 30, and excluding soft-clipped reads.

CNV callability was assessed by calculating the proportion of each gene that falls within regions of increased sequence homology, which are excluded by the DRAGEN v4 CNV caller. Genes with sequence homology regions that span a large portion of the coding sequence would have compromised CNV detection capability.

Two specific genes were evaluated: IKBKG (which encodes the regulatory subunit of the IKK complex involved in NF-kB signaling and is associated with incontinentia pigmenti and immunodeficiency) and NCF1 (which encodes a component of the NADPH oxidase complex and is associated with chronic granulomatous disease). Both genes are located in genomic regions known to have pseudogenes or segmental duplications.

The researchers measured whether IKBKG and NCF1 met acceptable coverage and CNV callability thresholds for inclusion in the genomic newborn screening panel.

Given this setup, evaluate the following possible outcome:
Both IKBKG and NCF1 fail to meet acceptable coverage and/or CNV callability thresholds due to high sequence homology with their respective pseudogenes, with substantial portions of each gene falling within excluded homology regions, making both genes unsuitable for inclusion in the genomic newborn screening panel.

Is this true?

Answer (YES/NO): YES